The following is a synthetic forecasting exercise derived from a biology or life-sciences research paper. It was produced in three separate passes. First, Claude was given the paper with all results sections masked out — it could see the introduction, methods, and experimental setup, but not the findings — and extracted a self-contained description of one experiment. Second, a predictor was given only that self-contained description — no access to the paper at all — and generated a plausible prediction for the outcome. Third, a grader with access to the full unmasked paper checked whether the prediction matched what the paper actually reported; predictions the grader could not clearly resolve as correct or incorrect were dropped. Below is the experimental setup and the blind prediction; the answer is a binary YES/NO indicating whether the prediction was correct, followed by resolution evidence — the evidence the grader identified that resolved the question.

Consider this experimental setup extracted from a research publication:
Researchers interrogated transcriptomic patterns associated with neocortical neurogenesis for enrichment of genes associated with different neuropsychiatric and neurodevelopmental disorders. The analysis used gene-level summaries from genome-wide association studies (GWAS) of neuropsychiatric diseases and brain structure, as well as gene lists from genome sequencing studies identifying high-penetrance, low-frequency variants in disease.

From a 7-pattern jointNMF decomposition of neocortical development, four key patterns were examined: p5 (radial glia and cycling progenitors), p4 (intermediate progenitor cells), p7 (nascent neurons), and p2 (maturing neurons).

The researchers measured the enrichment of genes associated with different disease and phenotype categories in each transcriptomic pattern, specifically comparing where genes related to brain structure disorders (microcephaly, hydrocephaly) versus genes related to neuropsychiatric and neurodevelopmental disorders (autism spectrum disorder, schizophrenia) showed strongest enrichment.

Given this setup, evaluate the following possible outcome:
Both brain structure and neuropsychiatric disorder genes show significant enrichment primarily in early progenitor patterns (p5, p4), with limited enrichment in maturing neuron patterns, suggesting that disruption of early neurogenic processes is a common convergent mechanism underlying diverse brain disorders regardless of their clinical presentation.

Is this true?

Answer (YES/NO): NO